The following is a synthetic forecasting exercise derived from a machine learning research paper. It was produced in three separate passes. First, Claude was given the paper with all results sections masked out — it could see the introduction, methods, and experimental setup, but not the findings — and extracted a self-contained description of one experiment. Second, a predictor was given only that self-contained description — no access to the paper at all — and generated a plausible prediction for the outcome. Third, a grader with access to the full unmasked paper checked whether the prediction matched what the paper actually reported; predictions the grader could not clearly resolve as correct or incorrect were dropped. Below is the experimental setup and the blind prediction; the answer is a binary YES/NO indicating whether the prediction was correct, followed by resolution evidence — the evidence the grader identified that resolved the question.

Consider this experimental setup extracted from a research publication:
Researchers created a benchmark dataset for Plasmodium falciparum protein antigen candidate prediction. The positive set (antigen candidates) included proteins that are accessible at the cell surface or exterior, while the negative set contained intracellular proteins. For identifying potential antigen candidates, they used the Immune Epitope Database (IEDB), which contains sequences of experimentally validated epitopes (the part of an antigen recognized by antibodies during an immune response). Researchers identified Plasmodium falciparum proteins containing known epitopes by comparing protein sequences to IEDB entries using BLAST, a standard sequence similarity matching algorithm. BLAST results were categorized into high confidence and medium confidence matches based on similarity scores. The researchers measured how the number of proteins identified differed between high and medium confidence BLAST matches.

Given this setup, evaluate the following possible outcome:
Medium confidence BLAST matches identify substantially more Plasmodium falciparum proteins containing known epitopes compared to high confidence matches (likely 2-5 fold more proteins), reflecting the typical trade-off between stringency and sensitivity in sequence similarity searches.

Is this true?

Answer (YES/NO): NO